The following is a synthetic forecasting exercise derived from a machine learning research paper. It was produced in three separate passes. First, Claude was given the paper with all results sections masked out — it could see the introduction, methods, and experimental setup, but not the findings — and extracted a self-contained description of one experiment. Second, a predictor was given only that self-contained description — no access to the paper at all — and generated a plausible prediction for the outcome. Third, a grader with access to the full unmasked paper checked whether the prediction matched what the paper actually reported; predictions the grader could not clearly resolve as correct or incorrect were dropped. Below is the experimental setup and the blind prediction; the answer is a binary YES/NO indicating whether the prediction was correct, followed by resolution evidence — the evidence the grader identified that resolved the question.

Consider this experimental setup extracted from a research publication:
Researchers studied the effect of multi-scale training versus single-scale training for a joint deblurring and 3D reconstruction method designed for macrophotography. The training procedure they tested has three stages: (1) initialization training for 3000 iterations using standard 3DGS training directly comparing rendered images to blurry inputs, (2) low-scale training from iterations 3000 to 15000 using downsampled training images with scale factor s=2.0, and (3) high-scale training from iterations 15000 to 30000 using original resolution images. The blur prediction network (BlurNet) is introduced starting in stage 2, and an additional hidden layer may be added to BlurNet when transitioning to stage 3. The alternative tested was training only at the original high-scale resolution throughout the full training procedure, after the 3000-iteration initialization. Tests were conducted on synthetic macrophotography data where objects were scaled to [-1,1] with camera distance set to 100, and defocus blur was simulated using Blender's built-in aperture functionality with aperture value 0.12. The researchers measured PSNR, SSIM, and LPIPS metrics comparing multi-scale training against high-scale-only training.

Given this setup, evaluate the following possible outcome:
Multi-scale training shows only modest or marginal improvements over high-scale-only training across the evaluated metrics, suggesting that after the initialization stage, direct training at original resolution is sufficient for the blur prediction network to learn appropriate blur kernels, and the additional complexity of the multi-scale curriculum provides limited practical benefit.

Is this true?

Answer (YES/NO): NO